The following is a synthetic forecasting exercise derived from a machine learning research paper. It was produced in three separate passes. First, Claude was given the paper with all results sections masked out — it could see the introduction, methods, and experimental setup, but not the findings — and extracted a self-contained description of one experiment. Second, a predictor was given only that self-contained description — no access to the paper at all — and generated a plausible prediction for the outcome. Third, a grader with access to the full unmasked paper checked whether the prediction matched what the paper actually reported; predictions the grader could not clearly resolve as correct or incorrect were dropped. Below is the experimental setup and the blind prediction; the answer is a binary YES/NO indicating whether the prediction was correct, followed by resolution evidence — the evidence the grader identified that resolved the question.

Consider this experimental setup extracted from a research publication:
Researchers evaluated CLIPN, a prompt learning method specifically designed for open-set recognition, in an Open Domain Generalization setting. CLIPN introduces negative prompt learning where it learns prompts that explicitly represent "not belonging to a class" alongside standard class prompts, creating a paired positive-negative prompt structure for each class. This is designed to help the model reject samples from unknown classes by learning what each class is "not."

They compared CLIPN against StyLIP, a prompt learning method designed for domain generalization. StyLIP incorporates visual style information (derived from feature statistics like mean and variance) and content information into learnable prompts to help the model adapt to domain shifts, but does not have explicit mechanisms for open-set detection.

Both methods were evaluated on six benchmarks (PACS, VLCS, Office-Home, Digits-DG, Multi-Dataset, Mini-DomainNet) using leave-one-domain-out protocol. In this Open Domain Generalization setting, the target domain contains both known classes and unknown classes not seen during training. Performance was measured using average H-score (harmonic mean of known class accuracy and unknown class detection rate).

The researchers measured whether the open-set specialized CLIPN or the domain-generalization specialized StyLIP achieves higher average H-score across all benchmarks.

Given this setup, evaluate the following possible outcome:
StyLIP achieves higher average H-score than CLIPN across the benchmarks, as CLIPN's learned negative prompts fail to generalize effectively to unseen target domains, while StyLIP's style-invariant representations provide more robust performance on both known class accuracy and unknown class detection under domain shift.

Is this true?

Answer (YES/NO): YES